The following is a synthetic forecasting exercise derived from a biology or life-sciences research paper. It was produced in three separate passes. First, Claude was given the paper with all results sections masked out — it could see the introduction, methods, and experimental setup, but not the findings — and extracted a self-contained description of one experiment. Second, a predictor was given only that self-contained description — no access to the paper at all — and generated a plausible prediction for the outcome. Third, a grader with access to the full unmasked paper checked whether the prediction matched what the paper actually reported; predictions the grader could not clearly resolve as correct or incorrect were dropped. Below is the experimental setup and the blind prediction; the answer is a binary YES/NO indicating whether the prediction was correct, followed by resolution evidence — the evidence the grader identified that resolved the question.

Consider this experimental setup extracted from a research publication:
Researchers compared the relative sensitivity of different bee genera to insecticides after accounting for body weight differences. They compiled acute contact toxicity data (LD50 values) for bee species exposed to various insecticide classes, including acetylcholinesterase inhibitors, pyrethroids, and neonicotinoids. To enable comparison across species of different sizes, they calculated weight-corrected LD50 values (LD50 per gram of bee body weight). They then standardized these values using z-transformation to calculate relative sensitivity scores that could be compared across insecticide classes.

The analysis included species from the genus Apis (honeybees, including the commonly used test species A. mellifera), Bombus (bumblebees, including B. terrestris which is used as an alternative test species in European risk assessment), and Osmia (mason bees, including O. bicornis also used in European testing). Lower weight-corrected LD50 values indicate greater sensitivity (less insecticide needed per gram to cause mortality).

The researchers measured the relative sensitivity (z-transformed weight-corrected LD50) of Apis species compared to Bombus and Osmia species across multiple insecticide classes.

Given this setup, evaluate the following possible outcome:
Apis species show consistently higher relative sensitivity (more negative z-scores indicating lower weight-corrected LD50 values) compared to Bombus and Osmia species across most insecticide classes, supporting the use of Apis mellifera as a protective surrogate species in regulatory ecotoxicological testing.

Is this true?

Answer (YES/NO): YES